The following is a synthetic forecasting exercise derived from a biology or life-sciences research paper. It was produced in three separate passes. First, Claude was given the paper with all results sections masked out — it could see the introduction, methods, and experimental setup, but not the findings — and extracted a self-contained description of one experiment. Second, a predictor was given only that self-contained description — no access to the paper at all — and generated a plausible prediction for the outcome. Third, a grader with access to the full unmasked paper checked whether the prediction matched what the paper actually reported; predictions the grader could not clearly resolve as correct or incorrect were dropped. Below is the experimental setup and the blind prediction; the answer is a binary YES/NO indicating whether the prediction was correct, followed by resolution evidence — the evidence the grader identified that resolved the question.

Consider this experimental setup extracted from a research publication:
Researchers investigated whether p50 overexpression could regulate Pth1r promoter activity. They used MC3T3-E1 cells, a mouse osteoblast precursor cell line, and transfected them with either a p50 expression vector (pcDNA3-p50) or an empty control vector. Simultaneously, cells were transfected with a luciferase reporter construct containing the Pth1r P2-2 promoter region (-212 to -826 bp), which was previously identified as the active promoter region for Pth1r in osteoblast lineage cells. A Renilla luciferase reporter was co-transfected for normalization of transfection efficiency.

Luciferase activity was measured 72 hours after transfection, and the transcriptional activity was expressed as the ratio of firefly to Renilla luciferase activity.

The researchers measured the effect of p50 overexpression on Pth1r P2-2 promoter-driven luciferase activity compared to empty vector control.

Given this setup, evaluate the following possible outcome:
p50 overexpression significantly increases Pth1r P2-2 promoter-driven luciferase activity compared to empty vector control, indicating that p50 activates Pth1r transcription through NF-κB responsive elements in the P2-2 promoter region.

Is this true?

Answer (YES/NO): YES